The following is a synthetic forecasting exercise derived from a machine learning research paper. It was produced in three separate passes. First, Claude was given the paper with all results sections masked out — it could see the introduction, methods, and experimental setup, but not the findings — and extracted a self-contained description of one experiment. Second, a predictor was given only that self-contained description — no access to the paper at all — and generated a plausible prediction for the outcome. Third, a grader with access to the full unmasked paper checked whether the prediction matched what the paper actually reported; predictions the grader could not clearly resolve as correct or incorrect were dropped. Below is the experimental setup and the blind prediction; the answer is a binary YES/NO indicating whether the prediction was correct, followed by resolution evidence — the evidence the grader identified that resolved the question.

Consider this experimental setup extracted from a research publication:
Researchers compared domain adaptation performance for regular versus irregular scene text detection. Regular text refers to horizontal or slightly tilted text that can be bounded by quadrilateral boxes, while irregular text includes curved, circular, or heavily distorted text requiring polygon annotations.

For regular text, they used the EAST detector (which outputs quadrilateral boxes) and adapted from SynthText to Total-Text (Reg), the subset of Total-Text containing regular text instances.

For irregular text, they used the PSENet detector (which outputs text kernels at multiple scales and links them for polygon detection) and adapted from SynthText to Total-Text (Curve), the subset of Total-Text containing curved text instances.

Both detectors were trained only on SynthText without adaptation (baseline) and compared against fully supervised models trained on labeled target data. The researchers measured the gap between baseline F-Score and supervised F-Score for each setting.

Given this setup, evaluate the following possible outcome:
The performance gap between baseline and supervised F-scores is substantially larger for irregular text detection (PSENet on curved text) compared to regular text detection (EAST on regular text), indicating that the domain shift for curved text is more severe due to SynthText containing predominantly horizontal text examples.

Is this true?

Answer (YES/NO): YES